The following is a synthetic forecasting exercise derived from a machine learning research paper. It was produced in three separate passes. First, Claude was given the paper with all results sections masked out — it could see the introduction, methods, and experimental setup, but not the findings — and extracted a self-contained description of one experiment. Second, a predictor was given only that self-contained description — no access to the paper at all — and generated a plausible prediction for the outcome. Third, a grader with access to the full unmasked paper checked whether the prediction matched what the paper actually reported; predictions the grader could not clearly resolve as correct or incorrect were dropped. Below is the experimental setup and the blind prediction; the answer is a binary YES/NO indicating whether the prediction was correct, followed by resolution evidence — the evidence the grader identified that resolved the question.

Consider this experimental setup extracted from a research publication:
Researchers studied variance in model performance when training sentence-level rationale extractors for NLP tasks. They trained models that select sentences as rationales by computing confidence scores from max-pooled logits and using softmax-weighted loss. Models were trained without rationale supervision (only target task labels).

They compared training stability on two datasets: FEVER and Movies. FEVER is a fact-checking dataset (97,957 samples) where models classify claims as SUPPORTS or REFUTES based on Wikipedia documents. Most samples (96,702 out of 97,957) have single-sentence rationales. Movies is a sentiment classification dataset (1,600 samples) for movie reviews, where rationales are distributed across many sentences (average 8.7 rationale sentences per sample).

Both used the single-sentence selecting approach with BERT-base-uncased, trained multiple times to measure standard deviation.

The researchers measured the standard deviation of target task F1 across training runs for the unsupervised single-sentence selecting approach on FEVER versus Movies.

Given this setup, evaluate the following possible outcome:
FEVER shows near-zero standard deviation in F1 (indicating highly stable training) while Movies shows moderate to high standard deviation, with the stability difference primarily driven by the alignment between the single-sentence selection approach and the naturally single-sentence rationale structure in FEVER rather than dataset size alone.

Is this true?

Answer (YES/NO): NO